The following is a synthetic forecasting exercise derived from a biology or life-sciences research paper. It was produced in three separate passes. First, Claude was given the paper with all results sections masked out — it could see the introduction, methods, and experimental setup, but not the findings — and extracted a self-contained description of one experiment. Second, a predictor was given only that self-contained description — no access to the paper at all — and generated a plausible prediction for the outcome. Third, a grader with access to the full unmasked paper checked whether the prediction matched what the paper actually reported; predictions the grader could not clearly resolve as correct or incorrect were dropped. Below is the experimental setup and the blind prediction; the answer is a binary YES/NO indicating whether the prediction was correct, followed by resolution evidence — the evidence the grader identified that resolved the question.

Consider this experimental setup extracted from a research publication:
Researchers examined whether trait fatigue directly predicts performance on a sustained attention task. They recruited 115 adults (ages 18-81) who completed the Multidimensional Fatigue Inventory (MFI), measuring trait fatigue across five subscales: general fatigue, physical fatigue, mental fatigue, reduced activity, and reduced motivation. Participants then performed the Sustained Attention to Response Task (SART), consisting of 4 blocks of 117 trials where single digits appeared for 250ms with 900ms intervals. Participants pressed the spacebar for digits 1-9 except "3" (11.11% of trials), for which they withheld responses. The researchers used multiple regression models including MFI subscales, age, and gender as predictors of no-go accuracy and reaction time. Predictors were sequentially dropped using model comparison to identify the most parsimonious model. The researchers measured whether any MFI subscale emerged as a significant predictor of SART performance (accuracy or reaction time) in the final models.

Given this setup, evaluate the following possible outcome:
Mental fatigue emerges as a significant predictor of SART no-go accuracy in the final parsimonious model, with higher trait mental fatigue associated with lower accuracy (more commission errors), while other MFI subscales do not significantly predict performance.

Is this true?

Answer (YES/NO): NO